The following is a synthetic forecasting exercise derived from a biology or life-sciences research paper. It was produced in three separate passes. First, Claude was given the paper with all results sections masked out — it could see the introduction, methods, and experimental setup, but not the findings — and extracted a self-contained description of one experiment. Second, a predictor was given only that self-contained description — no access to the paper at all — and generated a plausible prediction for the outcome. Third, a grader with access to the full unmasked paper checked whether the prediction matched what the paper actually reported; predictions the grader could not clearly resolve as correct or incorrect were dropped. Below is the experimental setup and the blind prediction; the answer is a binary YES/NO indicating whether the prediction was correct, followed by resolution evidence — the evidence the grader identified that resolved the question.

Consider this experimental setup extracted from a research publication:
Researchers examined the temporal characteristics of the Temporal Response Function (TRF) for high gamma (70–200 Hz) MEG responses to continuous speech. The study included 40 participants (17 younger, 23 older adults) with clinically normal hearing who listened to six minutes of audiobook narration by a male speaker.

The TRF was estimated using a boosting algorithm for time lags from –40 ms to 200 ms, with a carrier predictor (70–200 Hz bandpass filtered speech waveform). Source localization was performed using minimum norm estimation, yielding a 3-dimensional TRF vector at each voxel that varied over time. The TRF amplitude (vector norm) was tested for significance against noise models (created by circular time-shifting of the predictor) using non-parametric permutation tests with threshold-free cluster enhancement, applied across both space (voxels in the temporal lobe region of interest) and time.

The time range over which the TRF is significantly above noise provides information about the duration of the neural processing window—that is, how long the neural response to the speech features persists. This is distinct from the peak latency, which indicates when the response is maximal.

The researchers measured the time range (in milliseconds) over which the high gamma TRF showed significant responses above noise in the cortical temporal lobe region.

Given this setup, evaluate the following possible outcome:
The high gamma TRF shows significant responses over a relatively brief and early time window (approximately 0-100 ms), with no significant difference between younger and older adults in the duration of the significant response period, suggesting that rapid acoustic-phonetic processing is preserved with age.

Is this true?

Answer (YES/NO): YES